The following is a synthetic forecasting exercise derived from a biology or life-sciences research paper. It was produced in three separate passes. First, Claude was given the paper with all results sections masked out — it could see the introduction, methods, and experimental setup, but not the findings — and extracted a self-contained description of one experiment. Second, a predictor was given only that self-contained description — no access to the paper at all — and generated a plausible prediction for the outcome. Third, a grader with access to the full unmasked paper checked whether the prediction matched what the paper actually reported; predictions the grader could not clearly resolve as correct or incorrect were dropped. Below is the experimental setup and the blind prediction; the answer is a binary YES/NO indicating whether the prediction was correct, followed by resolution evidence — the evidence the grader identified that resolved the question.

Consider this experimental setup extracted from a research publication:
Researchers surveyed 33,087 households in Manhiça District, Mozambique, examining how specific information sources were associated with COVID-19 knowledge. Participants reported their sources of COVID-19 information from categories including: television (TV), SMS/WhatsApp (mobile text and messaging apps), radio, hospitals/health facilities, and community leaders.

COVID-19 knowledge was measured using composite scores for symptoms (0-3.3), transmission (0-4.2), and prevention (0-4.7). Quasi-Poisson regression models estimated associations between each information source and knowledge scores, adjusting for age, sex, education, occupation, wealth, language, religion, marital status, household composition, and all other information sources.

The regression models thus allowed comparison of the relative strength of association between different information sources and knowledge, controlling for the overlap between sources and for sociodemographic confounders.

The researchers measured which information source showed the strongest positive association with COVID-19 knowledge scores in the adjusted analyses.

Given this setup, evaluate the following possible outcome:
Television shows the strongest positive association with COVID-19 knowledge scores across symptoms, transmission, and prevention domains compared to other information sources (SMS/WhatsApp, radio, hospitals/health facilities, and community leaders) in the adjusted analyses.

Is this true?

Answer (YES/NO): YES